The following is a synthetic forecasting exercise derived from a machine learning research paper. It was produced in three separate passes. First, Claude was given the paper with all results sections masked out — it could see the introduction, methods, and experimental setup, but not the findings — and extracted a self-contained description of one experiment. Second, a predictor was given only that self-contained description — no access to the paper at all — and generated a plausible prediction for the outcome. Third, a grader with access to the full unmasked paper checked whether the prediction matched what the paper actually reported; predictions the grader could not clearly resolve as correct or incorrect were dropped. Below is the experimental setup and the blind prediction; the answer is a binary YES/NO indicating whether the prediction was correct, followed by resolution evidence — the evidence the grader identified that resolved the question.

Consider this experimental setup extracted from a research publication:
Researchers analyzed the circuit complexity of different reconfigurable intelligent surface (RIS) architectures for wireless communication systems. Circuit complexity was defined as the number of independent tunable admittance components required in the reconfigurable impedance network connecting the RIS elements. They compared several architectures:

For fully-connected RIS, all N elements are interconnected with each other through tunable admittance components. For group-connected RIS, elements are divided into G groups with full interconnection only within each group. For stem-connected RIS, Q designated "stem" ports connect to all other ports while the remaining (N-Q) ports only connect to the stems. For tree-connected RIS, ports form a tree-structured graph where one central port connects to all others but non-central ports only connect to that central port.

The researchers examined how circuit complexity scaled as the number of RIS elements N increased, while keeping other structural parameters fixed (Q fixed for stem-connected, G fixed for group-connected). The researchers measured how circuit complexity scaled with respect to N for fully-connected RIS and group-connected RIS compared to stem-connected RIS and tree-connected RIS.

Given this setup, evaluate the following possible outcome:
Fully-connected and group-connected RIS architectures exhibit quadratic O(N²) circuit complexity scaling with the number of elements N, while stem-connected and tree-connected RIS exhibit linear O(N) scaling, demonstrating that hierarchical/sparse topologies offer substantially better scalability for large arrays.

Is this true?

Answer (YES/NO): YES